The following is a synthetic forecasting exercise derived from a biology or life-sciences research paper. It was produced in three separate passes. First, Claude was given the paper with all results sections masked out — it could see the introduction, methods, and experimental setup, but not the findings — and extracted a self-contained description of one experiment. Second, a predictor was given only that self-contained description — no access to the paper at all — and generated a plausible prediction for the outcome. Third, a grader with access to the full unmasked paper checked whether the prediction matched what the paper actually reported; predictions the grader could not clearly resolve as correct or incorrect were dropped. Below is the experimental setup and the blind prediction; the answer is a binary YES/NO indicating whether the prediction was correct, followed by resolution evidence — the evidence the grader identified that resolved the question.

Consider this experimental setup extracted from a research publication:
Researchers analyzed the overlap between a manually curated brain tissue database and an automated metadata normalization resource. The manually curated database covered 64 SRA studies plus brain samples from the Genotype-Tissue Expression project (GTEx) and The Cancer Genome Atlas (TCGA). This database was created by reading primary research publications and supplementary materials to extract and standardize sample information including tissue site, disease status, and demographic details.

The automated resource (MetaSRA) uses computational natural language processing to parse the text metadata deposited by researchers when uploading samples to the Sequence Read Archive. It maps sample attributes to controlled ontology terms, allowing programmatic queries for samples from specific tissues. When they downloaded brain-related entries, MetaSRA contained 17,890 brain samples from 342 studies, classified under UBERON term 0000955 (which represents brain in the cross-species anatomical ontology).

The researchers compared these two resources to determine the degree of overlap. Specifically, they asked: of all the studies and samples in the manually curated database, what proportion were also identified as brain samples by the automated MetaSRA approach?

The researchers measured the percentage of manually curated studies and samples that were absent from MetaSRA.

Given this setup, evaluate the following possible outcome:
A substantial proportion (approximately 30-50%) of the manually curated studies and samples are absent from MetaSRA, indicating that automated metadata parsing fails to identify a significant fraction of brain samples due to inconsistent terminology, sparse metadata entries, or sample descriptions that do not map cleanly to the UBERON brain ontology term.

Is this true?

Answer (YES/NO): NO